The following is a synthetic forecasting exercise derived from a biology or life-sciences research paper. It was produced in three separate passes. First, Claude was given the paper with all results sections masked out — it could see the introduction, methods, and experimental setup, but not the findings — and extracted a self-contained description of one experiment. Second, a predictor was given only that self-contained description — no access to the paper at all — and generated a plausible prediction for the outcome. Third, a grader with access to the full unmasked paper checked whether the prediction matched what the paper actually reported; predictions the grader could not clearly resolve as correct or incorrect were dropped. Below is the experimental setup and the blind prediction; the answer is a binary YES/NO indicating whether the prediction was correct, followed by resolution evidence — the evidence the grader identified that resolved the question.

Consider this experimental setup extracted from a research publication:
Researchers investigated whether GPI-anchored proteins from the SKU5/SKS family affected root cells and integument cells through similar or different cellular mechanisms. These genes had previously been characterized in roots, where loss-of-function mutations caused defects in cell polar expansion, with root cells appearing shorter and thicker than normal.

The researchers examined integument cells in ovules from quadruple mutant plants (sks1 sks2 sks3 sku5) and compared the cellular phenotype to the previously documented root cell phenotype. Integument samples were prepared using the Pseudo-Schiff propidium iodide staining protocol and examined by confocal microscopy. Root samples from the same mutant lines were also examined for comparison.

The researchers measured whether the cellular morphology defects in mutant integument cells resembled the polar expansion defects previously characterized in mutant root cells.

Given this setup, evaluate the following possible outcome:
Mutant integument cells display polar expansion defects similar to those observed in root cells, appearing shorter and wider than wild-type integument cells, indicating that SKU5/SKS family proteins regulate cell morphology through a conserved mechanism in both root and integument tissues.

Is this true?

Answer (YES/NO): YES